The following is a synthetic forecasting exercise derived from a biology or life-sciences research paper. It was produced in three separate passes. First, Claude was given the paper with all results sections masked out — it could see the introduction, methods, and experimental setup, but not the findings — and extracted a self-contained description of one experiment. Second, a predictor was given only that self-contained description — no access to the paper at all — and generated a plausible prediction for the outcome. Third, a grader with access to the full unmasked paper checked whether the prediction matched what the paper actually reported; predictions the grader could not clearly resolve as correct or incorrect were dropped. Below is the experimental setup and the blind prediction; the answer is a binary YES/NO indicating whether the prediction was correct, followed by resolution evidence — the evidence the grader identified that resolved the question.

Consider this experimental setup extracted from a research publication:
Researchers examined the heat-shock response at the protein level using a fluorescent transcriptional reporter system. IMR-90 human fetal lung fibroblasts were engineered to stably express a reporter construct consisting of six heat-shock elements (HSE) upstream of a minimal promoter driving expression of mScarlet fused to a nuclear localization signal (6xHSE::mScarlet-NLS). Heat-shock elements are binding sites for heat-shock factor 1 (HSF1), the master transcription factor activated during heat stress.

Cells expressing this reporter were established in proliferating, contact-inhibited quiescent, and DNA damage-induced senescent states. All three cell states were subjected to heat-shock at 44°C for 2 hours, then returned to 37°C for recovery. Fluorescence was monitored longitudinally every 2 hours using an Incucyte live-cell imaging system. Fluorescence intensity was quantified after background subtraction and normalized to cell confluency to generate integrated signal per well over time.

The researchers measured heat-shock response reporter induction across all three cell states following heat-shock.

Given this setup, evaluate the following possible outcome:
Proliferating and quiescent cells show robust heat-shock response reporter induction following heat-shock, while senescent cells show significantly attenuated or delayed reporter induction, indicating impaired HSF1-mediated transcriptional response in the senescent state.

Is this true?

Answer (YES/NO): NO